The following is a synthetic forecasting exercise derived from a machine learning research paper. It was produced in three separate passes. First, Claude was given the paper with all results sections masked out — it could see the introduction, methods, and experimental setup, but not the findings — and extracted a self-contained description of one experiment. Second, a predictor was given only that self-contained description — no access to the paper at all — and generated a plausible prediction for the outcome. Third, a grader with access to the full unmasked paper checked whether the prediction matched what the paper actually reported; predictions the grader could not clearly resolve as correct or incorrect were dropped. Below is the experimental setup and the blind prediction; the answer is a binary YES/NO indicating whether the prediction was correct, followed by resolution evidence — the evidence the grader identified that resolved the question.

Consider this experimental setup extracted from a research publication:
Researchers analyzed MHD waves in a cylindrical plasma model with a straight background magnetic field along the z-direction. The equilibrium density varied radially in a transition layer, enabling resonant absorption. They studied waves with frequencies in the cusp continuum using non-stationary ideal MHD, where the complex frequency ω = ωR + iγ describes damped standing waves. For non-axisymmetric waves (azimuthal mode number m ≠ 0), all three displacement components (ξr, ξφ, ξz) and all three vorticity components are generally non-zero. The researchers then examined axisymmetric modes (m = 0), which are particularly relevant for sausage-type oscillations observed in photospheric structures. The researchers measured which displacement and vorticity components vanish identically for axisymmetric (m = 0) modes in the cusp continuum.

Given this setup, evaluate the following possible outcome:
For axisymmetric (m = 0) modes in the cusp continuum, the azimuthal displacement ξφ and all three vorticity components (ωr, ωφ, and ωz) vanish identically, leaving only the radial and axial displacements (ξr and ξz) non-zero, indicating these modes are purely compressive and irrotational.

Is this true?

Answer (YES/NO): NO